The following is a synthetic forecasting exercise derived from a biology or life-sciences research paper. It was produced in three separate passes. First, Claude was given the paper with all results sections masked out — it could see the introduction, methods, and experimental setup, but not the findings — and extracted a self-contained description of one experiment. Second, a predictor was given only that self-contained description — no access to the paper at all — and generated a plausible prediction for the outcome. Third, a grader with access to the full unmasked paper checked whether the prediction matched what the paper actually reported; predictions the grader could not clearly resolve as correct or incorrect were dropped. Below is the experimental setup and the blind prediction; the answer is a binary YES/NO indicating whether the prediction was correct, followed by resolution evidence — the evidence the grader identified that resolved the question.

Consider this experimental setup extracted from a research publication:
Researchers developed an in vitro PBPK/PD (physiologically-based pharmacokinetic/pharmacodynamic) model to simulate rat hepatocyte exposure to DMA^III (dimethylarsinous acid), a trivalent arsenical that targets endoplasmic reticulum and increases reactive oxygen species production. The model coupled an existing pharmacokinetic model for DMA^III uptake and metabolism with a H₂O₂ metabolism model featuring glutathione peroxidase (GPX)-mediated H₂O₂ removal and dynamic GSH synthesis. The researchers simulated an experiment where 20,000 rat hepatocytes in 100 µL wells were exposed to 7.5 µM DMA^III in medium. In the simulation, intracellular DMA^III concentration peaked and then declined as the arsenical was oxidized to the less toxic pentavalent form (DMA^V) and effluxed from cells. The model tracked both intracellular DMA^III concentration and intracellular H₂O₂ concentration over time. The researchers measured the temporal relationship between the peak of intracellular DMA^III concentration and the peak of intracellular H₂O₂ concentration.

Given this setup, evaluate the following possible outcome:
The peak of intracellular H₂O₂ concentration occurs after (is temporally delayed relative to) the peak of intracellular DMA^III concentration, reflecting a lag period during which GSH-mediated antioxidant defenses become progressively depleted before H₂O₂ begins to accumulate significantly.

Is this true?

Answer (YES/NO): YES